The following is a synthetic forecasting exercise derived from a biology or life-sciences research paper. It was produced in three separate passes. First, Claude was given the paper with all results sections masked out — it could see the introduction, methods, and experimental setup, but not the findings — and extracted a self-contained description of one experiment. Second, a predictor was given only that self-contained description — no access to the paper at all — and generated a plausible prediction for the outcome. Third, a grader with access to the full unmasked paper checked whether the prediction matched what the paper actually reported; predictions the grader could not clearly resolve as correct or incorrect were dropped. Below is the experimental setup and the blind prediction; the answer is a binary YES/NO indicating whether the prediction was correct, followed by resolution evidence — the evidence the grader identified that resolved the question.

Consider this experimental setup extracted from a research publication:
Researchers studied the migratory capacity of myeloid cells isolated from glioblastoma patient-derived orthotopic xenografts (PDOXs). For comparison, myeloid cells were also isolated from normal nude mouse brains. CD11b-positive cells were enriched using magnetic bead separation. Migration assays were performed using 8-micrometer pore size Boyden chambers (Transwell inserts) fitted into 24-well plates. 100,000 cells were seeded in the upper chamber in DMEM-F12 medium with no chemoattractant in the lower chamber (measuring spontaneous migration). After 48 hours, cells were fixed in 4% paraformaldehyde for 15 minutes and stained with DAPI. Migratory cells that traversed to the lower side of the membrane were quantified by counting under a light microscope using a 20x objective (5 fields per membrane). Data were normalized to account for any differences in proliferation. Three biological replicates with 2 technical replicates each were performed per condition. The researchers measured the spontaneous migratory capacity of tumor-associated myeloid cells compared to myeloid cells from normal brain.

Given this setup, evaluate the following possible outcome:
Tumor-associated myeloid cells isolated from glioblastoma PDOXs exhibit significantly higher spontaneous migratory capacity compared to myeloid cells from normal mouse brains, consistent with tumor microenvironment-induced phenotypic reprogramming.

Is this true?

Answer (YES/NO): YES